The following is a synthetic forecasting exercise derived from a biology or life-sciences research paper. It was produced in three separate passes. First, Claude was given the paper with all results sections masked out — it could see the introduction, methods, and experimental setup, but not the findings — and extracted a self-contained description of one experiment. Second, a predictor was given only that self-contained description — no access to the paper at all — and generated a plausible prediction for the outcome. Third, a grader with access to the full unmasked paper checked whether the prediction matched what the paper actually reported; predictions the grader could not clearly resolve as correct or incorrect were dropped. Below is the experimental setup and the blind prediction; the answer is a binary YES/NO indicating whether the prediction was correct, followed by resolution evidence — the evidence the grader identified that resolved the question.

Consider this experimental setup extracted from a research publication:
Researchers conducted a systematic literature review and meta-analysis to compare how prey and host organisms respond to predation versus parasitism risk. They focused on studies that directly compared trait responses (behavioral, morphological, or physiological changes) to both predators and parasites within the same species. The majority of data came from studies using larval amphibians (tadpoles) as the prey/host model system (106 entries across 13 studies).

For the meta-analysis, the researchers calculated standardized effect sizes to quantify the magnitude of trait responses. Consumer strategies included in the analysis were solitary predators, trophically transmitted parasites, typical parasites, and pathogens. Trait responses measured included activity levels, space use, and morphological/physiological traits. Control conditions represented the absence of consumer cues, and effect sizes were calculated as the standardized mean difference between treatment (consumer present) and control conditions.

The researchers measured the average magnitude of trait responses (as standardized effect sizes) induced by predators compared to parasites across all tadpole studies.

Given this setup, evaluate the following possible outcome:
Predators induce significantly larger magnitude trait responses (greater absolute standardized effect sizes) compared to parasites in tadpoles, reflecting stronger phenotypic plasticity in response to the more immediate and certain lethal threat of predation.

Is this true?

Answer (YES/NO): YES